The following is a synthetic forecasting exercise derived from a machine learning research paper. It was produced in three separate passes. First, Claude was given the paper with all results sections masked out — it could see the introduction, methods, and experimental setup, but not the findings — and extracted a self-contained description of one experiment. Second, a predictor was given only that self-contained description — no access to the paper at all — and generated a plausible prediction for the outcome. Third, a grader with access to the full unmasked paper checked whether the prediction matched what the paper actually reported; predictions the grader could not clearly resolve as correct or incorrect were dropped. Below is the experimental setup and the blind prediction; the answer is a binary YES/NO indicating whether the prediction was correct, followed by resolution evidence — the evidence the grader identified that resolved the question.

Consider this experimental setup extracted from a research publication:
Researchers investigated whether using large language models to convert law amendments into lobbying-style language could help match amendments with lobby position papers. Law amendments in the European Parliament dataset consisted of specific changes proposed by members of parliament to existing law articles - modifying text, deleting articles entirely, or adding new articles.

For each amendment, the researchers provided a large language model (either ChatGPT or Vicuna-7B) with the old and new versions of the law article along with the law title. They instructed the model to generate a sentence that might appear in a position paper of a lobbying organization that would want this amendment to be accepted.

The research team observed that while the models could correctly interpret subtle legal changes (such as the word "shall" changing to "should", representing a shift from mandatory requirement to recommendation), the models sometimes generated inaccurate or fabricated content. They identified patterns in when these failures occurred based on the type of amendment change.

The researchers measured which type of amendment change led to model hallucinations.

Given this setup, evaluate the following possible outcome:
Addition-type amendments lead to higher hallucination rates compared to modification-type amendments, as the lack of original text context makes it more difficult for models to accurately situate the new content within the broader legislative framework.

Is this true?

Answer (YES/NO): YES